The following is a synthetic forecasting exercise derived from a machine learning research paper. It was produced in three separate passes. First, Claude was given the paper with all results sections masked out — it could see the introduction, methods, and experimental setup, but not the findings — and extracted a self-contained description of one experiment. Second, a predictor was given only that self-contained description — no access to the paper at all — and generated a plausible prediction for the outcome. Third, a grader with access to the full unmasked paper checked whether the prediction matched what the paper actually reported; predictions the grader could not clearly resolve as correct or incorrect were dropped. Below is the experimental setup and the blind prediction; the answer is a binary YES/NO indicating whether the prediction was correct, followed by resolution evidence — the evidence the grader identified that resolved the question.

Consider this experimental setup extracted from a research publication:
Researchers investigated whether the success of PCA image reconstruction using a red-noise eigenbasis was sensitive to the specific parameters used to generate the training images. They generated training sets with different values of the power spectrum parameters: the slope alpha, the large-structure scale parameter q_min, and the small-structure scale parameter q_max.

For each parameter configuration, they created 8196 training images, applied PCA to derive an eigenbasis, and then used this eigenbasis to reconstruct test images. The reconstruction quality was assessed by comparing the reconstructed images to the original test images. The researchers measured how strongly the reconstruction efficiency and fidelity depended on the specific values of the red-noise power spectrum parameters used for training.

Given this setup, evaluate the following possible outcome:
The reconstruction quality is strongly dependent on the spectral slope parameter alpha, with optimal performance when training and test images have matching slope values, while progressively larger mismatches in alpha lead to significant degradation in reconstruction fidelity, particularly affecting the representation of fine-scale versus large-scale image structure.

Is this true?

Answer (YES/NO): NO